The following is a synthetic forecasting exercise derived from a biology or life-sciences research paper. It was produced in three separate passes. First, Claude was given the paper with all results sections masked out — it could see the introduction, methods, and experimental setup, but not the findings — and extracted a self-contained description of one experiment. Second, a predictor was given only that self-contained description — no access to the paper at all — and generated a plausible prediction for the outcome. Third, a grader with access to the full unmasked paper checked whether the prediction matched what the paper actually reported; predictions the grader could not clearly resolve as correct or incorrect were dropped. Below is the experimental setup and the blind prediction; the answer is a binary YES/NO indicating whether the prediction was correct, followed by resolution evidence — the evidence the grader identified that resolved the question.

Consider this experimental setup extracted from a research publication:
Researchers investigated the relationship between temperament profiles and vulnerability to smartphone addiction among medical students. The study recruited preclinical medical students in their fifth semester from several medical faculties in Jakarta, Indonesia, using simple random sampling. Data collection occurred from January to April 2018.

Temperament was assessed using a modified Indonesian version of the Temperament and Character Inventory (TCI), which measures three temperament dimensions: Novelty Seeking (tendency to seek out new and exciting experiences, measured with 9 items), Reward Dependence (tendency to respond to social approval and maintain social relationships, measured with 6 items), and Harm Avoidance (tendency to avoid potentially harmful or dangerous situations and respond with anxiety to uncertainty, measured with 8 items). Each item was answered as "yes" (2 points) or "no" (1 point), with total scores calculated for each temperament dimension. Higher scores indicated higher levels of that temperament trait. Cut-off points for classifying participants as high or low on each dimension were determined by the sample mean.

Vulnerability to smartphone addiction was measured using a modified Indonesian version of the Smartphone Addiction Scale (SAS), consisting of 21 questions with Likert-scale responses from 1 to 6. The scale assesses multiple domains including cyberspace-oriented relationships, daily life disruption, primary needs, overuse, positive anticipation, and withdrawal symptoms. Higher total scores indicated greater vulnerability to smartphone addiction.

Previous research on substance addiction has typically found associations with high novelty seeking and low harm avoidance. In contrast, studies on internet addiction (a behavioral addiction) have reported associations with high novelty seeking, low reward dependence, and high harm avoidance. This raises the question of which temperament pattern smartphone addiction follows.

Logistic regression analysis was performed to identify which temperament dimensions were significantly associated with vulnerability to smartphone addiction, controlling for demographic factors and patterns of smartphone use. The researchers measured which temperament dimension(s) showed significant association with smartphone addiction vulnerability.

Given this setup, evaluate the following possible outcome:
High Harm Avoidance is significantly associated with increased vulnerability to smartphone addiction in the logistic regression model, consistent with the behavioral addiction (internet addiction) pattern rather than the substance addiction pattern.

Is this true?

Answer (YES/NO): YES